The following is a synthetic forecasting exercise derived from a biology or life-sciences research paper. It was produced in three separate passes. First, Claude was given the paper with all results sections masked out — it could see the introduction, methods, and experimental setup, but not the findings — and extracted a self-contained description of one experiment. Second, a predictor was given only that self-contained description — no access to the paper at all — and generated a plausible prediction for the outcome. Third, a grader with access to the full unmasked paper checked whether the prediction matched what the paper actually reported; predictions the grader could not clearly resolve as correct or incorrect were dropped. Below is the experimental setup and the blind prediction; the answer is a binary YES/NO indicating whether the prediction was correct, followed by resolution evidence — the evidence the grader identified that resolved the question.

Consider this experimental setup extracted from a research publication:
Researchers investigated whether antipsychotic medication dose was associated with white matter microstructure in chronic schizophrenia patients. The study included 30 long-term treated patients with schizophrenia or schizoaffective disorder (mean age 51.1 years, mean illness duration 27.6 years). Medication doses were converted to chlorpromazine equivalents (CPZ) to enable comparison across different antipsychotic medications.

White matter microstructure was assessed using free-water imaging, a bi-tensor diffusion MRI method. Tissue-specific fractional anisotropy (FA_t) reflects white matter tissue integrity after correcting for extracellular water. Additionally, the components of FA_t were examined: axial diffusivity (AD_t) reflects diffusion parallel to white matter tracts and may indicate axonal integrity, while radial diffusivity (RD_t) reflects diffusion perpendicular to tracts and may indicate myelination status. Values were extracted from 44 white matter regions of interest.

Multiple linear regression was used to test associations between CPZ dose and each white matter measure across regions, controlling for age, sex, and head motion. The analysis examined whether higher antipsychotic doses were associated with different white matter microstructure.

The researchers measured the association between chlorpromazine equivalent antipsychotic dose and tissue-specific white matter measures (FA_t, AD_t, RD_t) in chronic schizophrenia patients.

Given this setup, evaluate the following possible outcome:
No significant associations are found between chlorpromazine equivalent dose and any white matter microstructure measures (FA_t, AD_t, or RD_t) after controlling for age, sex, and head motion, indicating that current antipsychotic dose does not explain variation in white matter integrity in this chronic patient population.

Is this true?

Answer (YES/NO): YES